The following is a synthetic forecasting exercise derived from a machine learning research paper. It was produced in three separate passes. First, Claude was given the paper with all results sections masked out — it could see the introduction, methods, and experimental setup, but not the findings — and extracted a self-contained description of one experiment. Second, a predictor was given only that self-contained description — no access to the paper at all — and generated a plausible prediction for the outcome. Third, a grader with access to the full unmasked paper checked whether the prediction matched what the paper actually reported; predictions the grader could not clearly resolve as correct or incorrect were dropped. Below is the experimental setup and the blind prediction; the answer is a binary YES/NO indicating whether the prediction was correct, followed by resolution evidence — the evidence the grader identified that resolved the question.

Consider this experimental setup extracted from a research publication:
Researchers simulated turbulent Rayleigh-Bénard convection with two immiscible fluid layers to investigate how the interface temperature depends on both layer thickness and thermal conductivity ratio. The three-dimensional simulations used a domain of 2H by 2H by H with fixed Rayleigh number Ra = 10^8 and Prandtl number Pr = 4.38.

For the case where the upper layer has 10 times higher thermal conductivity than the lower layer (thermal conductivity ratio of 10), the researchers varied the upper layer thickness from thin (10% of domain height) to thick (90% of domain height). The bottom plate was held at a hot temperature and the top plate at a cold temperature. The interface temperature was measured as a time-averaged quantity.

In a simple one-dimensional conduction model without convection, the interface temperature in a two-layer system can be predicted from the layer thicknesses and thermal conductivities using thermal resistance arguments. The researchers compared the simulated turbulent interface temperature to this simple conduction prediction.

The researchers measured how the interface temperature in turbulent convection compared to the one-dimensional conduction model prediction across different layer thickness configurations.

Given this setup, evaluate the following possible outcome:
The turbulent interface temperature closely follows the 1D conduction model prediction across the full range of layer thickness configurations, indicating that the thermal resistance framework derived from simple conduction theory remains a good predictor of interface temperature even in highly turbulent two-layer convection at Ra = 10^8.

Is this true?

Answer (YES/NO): NO